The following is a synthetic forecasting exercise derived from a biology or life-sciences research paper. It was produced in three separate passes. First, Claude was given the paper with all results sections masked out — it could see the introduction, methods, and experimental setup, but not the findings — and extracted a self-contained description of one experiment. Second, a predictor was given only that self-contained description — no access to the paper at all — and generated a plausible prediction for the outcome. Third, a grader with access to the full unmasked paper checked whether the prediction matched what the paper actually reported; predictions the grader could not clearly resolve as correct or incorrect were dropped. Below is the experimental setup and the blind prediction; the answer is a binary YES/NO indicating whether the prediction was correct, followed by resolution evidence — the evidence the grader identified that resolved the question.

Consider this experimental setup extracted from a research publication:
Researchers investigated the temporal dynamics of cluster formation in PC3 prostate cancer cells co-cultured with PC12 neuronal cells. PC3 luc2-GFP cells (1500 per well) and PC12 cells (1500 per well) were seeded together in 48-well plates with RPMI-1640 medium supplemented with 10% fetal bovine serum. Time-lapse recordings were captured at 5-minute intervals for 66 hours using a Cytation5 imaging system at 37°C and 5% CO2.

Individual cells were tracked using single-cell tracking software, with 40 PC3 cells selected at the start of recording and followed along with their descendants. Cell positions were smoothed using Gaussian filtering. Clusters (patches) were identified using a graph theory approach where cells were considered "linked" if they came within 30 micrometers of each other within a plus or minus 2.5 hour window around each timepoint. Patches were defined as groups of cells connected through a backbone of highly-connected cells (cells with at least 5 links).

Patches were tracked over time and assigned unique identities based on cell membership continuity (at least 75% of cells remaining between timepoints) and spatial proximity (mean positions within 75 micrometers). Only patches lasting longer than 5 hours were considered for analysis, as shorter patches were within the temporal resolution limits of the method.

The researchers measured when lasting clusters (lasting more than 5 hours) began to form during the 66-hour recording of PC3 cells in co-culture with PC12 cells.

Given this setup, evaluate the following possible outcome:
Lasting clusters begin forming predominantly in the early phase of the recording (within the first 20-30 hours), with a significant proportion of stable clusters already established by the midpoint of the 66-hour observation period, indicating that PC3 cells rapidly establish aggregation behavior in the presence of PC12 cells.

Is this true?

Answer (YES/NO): NO